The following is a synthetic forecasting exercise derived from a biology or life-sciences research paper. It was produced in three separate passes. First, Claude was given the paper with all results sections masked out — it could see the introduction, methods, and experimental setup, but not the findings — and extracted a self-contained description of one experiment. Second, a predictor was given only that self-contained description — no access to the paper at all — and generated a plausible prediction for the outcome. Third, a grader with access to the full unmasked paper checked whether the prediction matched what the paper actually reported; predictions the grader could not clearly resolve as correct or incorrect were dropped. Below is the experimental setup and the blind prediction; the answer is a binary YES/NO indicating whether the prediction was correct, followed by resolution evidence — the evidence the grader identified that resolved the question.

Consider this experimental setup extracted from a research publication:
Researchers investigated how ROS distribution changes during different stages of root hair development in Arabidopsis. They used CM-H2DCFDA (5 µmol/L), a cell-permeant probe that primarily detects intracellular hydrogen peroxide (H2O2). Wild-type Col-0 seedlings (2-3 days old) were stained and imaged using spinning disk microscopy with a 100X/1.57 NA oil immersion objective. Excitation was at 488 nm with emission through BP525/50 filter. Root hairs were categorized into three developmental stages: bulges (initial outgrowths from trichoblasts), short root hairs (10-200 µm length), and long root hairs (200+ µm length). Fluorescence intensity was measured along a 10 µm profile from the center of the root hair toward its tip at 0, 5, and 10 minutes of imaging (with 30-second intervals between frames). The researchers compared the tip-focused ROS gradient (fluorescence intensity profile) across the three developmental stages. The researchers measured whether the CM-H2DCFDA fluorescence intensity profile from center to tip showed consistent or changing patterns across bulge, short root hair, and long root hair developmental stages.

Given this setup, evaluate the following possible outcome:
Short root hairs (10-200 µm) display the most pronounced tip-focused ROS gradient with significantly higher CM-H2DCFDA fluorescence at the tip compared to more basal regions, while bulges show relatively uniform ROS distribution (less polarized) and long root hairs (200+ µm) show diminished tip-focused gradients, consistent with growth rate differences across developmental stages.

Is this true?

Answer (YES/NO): NO